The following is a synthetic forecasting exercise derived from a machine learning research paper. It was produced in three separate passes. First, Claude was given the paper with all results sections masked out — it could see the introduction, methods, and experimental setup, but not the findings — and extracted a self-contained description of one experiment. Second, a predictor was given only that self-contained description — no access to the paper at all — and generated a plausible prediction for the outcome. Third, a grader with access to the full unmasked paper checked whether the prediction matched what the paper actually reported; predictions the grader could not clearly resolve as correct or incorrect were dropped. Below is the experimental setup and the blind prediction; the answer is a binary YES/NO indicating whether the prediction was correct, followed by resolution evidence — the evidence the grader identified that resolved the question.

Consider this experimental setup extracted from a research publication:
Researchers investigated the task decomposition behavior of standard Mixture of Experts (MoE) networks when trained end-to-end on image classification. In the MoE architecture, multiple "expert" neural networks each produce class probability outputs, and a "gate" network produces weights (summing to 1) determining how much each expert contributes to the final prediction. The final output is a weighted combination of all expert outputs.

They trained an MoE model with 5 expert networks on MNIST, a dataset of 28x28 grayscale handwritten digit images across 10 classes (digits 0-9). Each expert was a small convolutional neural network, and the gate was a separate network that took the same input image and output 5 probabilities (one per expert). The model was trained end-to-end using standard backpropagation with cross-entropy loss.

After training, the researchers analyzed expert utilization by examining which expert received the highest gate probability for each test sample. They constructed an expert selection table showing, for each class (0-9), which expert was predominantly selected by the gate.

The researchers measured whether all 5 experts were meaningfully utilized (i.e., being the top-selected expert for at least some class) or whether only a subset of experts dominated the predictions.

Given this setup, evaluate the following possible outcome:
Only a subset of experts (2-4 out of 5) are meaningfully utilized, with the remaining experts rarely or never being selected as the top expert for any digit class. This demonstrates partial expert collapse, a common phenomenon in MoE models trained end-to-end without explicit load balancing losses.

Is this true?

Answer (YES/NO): YES